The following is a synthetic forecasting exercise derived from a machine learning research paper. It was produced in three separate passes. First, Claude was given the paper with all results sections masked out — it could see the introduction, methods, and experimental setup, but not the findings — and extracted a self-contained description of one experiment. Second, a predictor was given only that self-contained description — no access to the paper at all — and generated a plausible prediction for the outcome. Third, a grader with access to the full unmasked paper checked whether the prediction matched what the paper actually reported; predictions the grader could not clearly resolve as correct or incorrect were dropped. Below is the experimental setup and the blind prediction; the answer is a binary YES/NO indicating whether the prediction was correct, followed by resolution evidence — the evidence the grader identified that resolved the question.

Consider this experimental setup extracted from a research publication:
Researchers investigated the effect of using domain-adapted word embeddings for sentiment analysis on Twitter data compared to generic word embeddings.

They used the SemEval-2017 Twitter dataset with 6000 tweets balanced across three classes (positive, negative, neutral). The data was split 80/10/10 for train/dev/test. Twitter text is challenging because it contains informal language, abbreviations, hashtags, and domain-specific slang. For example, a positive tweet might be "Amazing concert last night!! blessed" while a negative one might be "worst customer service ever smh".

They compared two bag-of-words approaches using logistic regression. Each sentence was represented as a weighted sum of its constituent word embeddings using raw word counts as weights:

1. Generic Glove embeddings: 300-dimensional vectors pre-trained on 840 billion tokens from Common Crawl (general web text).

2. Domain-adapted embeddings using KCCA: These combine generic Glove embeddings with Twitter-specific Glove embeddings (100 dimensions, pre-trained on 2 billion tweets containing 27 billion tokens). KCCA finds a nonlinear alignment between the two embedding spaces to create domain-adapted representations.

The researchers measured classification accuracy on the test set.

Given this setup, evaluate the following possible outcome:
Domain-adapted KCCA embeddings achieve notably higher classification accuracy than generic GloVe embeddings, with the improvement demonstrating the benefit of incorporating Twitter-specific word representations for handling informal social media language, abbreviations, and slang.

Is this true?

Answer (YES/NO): NO